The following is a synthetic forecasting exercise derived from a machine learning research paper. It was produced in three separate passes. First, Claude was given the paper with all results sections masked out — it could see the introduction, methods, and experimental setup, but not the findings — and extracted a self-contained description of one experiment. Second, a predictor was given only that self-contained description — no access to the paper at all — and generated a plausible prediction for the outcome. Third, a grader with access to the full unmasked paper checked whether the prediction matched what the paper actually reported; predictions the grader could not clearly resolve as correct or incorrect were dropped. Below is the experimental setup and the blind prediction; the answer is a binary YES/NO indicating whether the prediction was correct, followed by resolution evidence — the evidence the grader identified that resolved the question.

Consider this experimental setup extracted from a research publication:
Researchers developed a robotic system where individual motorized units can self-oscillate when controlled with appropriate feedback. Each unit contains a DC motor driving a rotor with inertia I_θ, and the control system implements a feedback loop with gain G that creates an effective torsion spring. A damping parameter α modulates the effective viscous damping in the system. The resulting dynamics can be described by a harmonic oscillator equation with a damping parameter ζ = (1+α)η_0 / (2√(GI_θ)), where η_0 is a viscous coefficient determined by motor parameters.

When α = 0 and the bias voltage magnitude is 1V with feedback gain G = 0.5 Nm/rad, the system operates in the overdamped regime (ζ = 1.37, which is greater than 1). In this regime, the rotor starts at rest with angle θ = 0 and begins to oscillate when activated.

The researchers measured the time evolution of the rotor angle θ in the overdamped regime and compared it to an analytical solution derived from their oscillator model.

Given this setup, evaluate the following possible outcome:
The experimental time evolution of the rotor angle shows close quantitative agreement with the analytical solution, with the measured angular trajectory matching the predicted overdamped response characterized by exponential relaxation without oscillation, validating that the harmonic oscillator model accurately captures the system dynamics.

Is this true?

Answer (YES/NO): YES